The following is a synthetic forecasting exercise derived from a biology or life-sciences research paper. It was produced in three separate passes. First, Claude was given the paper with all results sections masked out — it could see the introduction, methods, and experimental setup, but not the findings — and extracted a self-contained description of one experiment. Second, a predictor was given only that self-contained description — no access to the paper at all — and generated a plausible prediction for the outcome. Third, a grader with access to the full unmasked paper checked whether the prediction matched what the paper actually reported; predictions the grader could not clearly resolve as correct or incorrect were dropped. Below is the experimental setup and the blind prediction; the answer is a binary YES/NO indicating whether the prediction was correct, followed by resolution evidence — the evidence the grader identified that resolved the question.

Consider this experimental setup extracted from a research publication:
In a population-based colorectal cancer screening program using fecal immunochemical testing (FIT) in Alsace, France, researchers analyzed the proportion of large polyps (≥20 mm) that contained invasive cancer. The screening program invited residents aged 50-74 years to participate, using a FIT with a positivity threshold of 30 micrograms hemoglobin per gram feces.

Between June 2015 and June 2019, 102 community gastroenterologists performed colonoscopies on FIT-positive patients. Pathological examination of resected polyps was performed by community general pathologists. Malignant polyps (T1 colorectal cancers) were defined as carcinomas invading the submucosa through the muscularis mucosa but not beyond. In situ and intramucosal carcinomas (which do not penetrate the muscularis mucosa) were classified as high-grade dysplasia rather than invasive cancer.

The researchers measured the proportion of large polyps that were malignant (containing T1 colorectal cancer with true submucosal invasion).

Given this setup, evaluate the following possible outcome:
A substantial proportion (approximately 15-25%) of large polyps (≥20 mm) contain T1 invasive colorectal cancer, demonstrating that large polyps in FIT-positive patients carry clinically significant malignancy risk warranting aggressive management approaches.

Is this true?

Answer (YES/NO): NO